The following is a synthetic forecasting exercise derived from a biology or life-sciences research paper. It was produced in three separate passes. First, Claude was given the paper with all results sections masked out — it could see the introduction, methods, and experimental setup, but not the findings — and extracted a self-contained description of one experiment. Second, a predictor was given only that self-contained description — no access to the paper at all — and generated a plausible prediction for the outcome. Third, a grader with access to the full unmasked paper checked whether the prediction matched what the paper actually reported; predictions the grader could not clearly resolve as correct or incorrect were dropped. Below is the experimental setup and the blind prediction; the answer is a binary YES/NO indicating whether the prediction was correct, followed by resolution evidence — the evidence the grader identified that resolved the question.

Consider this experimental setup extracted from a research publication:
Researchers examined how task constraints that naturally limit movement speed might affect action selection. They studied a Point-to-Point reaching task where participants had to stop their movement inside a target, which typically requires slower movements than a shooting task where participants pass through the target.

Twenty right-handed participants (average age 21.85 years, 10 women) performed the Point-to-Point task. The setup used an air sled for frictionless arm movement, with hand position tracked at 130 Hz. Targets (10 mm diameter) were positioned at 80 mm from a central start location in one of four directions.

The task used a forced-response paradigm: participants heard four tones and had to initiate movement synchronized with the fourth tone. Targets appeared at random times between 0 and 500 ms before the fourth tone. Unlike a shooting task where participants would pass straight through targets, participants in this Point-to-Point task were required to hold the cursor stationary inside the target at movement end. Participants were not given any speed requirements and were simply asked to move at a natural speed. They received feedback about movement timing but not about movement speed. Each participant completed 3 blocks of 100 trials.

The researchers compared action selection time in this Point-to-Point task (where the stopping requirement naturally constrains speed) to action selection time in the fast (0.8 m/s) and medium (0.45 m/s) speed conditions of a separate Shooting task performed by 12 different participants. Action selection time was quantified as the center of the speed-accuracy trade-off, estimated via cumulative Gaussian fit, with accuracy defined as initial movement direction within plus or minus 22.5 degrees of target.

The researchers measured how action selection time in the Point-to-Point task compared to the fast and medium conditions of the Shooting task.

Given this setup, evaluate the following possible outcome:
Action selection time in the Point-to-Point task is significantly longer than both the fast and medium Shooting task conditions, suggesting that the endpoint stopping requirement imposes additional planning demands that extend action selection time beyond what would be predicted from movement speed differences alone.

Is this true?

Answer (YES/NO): NO